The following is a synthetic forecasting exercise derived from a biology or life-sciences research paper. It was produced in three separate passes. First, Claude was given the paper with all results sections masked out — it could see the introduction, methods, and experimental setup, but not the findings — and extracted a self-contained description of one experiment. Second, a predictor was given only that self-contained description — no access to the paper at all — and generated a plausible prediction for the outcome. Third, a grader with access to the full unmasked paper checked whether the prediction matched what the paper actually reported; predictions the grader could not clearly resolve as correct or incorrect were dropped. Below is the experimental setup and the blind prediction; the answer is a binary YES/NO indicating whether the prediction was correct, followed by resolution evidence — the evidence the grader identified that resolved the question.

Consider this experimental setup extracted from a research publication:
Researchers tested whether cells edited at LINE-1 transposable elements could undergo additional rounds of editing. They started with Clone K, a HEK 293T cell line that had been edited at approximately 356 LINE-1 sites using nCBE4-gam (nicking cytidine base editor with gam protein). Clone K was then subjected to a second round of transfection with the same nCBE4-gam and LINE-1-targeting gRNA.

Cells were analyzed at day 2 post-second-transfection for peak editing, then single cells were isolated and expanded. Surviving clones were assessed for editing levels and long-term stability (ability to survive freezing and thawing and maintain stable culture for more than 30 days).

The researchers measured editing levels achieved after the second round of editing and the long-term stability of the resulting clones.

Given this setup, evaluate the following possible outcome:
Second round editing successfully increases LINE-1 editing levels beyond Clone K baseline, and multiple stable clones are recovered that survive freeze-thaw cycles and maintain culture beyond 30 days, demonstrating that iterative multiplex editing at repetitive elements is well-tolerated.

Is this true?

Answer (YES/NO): YES